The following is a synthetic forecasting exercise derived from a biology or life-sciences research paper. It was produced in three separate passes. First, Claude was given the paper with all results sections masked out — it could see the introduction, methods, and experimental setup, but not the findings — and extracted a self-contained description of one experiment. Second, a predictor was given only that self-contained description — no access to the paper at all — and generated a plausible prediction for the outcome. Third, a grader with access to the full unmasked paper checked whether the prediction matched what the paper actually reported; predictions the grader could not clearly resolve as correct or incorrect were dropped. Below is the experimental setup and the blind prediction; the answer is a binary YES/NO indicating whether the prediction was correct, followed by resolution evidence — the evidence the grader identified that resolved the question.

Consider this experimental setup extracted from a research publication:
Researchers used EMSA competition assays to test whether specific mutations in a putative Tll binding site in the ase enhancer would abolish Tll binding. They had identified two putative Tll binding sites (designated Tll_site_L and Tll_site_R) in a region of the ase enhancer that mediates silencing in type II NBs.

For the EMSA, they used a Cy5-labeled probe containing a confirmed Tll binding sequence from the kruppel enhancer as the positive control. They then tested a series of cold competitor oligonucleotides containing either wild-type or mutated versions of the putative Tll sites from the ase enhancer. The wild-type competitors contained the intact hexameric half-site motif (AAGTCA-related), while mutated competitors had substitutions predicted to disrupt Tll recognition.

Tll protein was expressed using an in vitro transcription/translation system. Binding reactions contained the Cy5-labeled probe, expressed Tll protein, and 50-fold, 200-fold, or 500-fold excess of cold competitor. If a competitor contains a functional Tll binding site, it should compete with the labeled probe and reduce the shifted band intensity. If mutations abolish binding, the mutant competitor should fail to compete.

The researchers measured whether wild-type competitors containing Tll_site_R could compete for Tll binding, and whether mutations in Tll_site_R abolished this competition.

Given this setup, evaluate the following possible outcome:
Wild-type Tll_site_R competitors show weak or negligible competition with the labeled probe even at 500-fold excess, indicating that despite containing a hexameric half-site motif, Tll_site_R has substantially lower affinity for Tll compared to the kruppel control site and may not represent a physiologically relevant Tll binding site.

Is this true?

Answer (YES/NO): NO